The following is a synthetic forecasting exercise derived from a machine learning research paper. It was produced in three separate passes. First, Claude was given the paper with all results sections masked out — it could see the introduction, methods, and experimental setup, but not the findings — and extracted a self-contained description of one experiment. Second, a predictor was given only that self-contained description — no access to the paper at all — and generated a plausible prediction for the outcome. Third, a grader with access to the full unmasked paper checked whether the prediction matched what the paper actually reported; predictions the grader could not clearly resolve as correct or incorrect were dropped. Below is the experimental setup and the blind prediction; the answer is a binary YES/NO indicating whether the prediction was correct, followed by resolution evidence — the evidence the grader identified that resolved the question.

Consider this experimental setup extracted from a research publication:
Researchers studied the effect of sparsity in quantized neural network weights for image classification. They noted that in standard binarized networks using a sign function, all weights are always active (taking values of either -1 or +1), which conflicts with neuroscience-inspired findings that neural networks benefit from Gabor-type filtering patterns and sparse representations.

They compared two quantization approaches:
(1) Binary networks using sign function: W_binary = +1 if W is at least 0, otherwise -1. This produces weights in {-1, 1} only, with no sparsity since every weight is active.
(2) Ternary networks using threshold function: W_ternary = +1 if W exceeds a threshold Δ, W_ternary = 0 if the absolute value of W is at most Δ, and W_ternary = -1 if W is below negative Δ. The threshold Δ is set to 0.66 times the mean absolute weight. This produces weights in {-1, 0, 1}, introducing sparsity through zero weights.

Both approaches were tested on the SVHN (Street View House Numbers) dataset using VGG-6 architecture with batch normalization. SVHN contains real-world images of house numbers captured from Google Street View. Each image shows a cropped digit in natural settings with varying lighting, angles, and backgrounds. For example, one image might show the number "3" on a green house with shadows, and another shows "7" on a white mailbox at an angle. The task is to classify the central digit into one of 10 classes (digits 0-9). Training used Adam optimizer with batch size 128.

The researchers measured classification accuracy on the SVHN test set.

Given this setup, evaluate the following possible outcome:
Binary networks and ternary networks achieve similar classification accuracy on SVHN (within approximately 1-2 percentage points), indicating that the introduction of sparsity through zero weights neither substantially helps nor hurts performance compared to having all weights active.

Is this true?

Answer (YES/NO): YES